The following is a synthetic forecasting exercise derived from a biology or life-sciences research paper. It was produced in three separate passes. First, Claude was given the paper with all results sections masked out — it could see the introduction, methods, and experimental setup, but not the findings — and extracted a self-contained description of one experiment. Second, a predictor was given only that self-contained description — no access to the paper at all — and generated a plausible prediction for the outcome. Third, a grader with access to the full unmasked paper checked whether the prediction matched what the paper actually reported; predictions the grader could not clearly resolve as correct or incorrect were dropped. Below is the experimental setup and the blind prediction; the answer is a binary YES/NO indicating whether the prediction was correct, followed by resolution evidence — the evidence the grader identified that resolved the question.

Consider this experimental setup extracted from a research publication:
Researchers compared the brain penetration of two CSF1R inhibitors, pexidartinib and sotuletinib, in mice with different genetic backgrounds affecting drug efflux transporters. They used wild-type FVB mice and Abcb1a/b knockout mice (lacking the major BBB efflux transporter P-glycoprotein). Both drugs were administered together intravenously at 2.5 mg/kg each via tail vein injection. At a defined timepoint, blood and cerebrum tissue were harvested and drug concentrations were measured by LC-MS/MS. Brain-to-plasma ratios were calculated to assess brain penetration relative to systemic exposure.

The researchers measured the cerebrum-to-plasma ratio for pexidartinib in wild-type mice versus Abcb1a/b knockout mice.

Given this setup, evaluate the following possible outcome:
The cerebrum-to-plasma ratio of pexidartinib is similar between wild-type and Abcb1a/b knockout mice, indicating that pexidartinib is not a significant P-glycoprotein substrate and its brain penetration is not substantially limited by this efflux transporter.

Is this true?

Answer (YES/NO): NO